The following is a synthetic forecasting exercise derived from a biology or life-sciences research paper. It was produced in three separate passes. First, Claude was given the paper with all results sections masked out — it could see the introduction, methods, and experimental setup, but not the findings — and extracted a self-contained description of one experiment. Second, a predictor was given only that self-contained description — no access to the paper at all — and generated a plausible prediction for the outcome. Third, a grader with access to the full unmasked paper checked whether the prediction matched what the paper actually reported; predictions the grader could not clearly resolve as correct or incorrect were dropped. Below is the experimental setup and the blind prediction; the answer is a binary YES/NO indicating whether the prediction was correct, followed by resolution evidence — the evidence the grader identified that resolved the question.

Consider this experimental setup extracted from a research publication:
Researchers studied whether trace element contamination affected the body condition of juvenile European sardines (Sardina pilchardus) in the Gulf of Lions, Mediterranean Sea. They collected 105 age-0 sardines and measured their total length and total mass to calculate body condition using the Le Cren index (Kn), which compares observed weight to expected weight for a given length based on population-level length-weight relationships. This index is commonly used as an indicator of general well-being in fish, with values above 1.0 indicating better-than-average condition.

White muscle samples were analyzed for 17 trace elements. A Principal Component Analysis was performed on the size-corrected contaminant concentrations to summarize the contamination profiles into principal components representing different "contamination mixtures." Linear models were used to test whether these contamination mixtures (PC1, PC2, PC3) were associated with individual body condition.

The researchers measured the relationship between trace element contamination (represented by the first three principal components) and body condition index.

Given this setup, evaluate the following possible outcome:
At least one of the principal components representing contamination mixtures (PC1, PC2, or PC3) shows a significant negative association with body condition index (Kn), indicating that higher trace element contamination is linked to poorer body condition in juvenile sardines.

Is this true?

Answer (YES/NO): NO